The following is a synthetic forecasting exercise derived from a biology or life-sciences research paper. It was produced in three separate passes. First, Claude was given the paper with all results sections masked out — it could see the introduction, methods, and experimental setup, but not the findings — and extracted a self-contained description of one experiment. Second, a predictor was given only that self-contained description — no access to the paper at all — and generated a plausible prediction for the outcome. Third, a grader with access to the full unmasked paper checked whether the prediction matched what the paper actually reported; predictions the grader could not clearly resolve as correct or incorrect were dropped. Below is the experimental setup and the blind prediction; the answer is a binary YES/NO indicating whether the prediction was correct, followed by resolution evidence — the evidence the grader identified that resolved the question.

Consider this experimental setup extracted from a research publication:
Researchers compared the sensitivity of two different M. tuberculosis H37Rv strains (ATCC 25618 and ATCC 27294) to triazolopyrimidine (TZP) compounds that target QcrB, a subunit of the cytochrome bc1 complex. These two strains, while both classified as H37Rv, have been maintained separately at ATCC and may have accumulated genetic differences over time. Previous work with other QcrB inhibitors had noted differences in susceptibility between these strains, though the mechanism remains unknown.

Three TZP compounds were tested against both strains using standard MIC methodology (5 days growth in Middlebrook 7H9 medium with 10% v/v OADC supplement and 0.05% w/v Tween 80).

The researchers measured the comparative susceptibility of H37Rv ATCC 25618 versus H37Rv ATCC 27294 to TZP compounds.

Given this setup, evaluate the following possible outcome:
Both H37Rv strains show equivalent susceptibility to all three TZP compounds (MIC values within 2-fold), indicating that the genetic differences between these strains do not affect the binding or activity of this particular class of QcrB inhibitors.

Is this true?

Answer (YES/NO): NO